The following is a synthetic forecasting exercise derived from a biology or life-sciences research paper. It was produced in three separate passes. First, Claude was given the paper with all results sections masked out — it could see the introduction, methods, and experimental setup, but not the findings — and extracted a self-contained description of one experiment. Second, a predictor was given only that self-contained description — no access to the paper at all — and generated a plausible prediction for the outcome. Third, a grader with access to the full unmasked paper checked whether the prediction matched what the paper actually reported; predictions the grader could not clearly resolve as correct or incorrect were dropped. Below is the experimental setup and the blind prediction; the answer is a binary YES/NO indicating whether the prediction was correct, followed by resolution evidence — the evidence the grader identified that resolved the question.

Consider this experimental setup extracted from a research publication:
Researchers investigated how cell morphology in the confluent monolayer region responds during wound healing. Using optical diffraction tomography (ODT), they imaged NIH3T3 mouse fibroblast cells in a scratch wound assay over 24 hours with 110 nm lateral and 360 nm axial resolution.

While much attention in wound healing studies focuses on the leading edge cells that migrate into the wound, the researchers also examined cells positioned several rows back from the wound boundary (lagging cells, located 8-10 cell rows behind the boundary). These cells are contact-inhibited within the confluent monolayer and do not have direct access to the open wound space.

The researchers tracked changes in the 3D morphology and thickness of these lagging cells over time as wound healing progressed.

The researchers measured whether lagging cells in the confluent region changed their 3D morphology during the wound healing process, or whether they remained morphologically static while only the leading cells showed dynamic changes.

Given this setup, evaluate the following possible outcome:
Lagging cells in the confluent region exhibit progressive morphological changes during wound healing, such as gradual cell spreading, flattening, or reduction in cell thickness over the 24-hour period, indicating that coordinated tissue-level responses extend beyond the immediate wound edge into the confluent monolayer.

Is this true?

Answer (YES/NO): NO